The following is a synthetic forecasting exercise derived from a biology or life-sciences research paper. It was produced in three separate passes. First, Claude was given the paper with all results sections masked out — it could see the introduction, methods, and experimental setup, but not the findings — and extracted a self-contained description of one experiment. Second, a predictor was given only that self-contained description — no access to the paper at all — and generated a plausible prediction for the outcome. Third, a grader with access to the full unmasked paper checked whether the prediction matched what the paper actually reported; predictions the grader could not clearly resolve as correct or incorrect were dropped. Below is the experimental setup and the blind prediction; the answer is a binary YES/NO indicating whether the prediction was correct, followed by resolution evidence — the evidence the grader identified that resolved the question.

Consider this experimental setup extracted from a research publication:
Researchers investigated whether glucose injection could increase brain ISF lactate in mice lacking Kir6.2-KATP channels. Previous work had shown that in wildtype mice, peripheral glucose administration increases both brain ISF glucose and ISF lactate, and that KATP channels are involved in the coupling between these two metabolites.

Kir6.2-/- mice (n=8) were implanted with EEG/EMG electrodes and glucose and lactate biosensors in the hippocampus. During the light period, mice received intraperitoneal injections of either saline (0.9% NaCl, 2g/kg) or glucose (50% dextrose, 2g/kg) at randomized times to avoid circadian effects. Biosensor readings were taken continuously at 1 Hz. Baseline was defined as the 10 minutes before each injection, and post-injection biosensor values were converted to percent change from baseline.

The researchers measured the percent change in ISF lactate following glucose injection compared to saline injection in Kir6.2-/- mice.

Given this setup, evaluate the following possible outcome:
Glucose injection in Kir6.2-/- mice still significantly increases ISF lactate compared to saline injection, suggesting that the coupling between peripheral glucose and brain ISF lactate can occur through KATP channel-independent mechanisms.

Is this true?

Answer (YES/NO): NO